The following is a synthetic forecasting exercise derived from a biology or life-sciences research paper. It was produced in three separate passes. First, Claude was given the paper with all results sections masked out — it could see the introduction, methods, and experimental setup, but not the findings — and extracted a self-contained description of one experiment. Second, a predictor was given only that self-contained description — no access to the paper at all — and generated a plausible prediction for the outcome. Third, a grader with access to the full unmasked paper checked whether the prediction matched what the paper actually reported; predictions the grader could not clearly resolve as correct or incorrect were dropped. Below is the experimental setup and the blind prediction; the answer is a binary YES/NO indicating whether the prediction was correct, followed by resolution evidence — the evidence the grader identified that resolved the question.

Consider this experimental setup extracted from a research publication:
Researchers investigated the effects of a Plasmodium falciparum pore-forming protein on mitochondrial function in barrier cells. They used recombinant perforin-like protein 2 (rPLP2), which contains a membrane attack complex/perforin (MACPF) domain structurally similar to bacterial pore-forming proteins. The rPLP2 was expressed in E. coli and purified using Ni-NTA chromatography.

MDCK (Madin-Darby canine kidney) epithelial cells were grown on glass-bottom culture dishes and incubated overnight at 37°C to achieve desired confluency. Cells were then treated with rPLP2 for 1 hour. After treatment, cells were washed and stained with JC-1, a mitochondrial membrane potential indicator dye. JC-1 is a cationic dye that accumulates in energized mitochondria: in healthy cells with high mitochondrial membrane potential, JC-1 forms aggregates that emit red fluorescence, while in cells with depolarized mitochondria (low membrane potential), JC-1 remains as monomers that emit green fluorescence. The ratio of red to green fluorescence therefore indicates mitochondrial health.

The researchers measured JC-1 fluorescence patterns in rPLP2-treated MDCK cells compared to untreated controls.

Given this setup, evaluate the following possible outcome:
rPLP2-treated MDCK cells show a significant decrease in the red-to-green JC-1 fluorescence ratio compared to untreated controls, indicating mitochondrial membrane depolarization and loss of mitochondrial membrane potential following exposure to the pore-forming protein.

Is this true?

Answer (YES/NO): YES